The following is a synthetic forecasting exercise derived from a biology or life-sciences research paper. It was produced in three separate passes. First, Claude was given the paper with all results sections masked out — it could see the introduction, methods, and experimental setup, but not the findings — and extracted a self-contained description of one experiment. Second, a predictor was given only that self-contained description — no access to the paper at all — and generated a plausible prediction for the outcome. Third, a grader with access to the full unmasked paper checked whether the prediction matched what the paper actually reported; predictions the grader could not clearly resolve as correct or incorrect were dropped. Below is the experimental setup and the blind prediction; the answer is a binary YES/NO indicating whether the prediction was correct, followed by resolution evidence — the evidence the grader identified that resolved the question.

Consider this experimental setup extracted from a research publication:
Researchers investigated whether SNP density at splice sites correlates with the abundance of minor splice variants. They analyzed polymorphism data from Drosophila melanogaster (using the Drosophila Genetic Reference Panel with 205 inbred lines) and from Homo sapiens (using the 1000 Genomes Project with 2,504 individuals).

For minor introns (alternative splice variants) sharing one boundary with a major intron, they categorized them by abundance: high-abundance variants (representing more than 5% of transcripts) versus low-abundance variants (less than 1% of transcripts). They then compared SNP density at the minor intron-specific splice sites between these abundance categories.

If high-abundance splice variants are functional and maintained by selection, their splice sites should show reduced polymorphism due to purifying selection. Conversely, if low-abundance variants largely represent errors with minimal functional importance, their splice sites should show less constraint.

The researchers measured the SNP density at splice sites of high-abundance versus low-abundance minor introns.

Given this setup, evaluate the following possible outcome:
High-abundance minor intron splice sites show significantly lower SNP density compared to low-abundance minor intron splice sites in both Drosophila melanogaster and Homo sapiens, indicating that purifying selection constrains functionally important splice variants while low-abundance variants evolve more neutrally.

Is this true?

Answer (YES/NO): NO